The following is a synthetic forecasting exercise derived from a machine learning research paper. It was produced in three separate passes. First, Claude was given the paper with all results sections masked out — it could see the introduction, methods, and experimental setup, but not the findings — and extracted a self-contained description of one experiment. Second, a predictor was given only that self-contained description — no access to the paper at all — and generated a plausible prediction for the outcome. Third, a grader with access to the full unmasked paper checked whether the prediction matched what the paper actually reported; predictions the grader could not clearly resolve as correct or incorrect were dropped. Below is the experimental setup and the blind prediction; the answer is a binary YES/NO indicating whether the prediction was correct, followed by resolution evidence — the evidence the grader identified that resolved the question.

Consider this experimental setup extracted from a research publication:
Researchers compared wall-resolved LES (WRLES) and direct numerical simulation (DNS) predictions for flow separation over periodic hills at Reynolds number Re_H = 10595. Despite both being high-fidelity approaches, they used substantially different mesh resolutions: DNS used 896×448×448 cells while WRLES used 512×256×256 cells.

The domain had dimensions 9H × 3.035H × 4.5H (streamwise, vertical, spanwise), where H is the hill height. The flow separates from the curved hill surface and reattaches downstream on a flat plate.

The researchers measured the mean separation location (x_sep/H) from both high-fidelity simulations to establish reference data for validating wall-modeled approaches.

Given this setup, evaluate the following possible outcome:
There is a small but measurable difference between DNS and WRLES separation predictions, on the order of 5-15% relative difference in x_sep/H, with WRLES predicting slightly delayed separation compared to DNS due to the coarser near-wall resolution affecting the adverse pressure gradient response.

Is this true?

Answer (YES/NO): NO